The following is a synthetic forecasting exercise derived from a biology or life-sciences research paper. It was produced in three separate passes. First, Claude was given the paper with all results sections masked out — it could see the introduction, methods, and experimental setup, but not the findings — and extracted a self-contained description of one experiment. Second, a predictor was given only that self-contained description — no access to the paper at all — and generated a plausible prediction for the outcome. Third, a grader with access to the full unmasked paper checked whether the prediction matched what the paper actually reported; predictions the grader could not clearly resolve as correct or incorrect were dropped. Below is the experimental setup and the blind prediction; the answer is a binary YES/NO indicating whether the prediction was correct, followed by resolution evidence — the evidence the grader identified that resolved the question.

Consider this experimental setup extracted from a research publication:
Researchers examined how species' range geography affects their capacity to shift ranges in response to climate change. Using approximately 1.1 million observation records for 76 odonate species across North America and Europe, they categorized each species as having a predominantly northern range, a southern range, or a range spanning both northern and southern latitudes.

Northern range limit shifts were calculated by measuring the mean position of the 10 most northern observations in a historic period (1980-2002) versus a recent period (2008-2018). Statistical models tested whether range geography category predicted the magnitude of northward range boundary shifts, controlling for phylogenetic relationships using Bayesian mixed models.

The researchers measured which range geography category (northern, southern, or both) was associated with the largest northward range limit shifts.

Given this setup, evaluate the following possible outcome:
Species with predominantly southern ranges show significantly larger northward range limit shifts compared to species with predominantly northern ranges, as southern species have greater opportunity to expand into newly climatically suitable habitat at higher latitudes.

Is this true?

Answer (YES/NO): YES